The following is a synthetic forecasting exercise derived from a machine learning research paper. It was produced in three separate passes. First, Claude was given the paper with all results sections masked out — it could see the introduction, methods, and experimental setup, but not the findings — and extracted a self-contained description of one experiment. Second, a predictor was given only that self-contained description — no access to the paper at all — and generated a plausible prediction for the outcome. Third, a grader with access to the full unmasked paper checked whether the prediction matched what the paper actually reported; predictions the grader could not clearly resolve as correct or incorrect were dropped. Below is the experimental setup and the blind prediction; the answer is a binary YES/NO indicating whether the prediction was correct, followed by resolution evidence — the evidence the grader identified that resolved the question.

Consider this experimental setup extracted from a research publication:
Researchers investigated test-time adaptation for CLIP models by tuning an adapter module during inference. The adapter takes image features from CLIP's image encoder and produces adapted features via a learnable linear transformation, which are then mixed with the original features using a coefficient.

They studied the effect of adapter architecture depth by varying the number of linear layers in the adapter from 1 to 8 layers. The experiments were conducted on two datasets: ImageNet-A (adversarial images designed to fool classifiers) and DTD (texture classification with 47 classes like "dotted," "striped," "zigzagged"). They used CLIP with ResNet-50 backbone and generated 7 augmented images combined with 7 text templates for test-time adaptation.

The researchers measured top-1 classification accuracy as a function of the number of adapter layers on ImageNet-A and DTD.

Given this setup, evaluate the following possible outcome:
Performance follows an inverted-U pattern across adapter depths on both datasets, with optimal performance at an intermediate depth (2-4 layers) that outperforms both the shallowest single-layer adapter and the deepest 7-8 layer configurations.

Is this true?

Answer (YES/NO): YES